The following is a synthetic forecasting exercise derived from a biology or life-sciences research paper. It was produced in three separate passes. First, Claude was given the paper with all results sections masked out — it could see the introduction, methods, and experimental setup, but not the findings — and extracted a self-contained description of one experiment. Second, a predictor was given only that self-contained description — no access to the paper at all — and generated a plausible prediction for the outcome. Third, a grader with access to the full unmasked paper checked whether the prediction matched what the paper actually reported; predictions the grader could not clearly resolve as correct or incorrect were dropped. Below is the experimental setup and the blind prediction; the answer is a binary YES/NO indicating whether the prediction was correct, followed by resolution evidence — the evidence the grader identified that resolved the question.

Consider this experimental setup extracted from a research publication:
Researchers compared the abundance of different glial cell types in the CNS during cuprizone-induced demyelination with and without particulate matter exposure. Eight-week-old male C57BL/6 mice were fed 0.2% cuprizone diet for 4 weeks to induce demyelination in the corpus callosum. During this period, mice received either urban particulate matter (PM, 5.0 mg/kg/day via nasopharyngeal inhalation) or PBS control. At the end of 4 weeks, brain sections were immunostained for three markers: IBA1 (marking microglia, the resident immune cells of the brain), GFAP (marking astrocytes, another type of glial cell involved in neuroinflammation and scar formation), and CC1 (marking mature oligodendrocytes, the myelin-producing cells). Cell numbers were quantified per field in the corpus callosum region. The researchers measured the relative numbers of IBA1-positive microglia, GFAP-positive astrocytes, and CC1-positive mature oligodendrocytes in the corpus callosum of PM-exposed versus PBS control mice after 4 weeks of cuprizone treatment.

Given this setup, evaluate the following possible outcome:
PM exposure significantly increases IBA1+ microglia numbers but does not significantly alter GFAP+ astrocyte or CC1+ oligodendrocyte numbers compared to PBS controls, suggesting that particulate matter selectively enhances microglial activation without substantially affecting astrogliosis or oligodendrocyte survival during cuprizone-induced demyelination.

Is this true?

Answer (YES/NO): NO